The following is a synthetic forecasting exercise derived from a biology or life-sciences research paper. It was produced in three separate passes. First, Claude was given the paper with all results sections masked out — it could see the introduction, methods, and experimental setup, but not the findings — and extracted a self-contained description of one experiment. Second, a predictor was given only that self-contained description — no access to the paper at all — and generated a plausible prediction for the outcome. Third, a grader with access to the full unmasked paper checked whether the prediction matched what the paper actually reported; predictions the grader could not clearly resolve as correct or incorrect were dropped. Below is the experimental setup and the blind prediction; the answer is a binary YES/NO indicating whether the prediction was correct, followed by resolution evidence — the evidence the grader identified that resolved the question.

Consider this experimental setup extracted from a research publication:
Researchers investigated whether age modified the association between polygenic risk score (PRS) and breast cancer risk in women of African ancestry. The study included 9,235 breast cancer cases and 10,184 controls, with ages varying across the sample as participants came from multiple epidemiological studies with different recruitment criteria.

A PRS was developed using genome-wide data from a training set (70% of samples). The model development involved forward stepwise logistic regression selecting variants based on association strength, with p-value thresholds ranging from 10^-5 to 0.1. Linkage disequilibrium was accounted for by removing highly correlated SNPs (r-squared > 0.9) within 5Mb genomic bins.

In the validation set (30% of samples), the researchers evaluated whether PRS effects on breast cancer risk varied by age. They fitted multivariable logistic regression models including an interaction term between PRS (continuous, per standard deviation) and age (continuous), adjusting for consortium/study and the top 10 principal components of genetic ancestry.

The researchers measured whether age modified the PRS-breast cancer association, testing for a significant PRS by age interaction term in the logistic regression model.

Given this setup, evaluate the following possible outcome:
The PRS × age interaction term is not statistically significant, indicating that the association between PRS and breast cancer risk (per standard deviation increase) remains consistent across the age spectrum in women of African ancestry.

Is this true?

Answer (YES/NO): NO